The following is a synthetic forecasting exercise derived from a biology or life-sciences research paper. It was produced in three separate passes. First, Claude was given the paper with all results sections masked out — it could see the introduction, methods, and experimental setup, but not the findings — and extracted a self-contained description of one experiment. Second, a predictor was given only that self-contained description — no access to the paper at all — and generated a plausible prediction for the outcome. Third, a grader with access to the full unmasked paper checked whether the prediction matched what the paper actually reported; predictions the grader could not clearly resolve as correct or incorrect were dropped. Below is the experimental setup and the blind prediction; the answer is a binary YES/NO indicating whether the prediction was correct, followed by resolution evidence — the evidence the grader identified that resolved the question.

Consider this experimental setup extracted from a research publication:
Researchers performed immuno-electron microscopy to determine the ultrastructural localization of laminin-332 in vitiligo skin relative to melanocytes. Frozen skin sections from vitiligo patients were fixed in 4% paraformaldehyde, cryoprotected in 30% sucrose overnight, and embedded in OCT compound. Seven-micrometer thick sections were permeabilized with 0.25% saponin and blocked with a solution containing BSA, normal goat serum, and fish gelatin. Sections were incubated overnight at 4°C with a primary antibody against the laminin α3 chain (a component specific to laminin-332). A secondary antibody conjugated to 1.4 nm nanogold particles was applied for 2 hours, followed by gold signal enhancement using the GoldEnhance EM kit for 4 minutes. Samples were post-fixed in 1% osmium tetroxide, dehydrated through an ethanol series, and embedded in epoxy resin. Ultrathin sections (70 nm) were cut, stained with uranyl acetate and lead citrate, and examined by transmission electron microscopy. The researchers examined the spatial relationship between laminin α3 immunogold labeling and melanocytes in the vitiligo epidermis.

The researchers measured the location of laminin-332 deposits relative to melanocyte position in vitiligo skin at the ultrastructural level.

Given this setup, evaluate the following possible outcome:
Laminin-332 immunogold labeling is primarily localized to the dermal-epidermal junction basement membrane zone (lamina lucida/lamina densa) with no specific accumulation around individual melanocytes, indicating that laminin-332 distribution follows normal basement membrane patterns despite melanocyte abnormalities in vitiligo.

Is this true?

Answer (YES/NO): NO